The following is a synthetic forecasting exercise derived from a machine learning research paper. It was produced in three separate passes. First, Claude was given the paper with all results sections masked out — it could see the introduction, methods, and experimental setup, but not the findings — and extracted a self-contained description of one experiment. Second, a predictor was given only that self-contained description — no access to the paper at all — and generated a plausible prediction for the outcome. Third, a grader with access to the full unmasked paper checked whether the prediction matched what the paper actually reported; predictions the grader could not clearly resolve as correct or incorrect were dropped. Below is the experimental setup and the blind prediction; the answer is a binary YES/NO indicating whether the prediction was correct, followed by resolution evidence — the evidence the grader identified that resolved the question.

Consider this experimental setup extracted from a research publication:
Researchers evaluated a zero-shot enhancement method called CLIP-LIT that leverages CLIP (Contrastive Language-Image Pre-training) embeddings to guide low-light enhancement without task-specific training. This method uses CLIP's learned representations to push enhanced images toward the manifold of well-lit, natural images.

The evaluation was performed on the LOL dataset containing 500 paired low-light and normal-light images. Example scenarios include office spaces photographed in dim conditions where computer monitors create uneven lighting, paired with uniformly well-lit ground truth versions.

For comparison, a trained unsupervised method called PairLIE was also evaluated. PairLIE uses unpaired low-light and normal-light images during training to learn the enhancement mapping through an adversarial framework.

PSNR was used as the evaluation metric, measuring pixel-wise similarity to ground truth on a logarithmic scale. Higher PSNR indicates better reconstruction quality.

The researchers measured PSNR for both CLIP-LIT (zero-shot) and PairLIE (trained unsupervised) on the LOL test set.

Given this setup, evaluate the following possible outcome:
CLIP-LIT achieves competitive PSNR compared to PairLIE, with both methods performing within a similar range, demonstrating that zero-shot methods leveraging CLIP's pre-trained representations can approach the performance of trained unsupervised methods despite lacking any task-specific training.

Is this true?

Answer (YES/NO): NO